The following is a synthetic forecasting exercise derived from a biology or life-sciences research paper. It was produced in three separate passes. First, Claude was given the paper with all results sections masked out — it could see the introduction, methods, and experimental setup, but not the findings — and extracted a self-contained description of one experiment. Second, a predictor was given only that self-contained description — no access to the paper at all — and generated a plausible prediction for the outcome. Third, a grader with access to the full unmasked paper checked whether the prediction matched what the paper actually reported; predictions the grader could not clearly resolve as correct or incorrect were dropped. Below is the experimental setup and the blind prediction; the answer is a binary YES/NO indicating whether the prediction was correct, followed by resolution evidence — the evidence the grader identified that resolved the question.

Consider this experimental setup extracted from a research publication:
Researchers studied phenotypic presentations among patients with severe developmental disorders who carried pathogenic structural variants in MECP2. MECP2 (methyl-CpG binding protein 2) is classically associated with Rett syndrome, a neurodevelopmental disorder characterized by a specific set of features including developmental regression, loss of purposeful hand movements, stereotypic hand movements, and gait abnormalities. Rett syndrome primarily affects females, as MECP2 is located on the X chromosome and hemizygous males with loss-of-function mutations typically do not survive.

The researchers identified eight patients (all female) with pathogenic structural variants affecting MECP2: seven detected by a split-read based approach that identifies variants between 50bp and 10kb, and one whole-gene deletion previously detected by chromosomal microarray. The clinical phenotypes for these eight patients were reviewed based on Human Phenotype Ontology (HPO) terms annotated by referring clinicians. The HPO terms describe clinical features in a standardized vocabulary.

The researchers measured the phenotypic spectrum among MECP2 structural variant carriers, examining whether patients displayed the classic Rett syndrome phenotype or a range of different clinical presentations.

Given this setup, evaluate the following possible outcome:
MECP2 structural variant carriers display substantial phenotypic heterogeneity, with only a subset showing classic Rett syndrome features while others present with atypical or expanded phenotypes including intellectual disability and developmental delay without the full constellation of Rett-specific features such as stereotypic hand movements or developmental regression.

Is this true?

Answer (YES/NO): YES